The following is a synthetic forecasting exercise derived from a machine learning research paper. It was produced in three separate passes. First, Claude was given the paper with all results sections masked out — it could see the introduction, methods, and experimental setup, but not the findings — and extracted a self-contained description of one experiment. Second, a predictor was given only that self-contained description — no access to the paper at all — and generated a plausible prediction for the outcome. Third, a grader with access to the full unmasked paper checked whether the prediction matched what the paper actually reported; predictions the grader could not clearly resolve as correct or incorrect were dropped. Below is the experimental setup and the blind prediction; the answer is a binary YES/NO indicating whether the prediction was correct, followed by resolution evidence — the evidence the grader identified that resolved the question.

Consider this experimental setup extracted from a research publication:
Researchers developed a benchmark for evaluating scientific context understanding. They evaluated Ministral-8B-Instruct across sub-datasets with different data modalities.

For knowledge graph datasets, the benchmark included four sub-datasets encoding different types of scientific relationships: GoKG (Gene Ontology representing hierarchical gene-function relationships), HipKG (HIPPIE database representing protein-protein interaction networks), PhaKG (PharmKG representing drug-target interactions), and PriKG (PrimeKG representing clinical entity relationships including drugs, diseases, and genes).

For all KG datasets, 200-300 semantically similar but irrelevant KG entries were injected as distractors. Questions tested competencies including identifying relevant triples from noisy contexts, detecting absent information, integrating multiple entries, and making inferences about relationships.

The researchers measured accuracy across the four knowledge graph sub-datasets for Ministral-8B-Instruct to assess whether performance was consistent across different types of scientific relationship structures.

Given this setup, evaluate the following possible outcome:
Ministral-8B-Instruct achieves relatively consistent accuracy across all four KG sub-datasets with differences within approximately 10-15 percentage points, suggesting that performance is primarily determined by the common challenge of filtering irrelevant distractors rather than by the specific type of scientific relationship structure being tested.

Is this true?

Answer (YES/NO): NO